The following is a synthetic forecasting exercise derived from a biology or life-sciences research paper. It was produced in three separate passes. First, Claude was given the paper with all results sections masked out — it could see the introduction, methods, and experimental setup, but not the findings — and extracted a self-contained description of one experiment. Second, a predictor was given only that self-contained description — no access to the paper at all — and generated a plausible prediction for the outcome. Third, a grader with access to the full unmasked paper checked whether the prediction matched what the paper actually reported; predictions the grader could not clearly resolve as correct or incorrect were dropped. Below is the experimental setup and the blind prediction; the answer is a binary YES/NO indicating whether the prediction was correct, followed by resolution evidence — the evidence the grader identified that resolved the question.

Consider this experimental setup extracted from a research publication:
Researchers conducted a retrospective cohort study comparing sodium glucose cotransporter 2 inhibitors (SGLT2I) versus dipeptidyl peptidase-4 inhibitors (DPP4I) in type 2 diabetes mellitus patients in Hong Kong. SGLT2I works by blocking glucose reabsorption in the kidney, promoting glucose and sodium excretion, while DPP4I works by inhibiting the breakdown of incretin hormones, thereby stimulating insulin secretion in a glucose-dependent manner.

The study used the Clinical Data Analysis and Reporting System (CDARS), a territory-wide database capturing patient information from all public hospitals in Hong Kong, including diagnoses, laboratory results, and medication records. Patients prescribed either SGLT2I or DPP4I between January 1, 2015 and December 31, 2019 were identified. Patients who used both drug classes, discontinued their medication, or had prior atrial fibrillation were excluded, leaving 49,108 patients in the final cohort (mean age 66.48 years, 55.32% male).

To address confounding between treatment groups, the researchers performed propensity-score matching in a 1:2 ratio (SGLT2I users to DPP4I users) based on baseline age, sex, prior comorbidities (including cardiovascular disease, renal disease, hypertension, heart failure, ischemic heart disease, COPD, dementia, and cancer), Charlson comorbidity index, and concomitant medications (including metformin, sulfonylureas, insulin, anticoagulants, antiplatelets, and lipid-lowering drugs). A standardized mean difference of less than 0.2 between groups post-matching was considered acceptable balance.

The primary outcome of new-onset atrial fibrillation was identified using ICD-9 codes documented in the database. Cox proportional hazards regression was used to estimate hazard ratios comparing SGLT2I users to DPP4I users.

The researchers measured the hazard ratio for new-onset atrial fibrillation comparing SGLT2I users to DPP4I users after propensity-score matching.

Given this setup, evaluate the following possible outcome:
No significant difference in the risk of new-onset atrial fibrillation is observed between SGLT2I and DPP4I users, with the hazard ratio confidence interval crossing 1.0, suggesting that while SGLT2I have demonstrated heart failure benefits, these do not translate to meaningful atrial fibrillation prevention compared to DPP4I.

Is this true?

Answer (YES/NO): NO